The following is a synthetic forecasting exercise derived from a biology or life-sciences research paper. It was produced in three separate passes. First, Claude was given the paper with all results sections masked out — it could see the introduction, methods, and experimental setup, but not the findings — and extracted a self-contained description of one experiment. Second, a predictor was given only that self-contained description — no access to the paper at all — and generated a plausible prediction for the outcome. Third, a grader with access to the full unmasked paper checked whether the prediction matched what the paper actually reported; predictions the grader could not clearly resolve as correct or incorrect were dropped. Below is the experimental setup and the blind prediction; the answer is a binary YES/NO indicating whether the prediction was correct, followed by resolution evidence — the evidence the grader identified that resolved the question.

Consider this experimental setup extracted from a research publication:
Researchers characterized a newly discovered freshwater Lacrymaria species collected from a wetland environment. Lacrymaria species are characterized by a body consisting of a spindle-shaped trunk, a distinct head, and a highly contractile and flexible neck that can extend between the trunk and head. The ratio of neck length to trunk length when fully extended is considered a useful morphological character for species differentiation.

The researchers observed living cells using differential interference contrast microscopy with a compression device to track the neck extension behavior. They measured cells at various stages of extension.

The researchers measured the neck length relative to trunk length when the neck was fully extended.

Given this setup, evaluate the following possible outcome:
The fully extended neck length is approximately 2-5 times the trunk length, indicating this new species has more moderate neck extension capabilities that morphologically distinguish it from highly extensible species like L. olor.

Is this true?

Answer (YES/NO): NO